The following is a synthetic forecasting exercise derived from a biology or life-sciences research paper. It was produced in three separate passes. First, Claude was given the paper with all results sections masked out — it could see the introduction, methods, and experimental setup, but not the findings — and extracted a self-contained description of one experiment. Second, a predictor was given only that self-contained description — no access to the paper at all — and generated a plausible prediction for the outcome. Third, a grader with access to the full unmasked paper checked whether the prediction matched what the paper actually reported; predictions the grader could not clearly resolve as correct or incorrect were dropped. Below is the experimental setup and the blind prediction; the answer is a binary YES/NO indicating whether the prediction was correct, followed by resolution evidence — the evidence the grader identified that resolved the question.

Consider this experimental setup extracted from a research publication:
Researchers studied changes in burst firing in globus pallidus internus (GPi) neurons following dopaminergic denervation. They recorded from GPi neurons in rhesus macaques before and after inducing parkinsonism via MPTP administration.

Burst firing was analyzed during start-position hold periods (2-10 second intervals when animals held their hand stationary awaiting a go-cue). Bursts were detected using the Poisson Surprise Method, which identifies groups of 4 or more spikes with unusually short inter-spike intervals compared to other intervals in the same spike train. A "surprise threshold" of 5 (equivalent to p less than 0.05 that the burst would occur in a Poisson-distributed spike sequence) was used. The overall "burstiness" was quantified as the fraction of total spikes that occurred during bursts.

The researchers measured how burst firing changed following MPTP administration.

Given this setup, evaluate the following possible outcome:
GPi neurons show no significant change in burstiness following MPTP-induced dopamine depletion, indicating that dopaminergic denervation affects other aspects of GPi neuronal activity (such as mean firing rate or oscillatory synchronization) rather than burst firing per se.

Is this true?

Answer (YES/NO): NO